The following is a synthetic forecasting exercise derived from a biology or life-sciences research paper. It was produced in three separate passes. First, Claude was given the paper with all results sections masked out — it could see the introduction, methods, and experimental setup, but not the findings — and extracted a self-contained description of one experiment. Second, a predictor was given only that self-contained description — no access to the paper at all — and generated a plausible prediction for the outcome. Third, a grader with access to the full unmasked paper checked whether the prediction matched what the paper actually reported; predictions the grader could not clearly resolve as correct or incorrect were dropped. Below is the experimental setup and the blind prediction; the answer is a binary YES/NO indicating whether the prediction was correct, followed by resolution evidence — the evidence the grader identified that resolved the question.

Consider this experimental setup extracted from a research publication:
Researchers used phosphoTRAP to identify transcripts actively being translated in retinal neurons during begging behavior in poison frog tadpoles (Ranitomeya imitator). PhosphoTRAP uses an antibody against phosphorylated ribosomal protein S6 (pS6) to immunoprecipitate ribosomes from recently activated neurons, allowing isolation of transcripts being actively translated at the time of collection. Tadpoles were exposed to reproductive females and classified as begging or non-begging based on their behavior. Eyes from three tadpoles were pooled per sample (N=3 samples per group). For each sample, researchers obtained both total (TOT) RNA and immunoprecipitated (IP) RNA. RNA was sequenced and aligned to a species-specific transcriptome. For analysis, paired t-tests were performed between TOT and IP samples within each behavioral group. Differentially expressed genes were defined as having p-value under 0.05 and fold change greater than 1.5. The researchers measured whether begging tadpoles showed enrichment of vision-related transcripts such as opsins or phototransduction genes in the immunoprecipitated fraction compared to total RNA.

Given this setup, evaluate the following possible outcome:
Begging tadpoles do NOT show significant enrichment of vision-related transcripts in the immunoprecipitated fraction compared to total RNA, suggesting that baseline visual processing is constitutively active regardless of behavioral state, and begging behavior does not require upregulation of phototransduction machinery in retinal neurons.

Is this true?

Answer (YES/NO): YES